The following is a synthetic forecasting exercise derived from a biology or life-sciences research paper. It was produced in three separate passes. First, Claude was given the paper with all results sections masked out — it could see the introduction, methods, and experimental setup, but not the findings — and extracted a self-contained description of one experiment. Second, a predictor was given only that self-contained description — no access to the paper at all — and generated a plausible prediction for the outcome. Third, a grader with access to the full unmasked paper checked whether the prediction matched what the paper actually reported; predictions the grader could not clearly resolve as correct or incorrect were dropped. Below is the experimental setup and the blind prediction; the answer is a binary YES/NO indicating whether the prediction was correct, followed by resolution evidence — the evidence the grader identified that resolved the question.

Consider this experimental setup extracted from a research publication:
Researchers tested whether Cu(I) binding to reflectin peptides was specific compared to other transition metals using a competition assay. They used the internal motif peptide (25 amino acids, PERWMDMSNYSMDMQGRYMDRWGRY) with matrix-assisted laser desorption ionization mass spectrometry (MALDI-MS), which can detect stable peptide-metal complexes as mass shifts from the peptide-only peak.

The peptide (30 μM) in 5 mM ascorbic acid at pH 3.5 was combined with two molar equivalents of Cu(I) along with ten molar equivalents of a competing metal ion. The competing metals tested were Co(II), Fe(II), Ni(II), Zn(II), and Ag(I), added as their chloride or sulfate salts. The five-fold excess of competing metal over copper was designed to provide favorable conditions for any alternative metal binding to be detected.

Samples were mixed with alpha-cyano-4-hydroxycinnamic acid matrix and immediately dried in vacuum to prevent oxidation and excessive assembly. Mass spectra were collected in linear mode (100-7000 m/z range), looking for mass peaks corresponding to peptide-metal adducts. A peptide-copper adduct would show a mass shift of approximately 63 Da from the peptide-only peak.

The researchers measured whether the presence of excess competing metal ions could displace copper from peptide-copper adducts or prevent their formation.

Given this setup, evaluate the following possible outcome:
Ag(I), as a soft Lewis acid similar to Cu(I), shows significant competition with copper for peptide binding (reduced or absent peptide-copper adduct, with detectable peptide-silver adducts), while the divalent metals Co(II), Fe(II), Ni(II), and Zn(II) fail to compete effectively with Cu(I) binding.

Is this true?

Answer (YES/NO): NO